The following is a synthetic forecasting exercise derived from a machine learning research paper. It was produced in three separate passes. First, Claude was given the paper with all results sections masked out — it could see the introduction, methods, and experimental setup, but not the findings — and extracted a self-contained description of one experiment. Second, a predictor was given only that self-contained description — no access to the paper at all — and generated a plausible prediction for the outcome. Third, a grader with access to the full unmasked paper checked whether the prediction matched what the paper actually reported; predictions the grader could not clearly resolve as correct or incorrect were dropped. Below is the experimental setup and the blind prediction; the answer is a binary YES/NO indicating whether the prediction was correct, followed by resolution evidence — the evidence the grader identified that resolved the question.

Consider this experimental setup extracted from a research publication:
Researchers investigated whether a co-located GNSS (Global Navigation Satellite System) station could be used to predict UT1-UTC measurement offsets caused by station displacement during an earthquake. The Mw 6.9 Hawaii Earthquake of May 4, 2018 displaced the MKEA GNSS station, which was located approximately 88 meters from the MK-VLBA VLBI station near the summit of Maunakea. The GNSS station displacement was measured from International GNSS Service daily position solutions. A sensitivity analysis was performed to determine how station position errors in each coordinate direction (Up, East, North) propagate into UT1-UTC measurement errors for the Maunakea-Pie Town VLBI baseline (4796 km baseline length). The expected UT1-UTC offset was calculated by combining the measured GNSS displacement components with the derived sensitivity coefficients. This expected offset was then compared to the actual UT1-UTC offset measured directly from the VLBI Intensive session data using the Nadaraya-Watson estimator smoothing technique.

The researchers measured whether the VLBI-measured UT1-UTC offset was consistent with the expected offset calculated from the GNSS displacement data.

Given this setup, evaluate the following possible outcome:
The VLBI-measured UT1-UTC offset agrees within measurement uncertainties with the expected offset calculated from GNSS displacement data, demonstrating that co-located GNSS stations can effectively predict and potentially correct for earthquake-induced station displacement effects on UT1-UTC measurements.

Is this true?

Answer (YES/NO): YES